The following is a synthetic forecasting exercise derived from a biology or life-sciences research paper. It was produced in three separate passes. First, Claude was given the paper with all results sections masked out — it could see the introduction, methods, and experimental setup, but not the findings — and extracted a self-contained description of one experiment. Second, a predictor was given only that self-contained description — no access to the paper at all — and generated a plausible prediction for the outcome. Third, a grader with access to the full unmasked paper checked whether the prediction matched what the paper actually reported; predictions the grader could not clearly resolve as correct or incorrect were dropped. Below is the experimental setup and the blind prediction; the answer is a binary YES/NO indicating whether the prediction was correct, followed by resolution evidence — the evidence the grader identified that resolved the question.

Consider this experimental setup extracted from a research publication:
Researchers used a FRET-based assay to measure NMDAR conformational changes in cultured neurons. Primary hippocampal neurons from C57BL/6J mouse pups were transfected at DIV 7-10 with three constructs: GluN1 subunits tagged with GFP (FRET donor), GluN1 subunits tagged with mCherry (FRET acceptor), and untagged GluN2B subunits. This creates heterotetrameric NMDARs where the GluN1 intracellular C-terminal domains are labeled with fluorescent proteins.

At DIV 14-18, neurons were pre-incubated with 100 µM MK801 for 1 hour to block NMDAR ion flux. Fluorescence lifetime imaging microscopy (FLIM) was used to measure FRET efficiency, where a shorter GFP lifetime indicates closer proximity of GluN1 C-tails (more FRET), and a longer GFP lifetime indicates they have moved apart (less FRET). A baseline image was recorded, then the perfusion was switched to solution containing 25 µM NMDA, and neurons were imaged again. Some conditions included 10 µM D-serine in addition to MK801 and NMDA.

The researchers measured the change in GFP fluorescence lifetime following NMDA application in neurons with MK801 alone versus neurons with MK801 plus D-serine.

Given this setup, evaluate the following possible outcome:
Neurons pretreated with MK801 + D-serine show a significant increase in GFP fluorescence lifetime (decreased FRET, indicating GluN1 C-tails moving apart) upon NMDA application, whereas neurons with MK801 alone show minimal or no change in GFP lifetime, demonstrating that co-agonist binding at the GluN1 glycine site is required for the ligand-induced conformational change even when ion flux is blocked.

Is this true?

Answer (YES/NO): NO